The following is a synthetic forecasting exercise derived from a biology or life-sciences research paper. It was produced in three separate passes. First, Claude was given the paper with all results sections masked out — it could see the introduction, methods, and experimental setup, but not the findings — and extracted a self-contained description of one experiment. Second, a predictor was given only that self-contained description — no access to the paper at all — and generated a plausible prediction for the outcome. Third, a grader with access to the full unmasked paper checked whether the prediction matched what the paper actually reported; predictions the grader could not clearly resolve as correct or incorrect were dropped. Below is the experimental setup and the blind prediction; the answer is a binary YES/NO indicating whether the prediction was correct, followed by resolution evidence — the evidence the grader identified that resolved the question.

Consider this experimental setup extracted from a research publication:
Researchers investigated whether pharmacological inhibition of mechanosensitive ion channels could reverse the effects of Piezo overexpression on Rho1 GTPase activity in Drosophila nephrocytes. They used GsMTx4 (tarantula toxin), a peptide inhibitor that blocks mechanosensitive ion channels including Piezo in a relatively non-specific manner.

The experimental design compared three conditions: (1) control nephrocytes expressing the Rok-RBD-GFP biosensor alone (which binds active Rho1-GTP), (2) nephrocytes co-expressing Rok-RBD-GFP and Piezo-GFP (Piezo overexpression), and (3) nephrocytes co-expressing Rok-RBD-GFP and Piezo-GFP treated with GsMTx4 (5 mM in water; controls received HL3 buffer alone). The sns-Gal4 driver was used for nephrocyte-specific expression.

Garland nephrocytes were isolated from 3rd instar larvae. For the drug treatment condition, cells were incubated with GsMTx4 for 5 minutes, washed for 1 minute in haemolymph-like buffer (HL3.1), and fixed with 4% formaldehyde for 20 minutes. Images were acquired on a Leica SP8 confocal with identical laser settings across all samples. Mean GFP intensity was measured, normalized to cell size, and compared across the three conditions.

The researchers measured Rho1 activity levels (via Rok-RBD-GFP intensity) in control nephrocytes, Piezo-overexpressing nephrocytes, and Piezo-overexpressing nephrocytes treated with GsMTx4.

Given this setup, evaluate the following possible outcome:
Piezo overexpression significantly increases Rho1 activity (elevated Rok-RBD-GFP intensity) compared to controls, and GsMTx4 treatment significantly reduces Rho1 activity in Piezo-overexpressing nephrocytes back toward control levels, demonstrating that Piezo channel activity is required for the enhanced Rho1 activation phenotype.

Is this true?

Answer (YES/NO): YES